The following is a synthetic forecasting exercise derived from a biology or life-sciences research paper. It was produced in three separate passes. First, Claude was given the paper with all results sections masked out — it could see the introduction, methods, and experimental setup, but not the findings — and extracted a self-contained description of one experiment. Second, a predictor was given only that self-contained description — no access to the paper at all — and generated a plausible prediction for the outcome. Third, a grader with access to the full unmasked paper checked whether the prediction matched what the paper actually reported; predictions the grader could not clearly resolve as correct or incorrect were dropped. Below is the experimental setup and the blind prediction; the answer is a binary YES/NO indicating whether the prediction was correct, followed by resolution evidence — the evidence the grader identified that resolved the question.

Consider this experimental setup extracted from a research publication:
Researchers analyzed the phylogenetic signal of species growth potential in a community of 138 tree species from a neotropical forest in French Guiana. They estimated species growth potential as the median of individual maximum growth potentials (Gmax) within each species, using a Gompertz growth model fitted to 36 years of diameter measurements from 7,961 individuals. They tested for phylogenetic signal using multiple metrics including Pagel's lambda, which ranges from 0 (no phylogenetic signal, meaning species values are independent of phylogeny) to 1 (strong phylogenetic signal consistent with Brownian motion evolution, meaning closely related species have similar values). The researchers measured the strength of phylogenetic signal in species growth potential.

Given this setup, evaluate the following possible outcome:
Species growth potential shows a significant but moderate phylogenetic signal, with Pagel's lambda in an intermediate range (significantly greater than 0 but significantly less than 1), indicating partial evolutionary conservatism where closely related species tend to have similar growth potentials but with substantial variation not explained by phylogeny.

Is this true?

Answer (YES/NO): NO